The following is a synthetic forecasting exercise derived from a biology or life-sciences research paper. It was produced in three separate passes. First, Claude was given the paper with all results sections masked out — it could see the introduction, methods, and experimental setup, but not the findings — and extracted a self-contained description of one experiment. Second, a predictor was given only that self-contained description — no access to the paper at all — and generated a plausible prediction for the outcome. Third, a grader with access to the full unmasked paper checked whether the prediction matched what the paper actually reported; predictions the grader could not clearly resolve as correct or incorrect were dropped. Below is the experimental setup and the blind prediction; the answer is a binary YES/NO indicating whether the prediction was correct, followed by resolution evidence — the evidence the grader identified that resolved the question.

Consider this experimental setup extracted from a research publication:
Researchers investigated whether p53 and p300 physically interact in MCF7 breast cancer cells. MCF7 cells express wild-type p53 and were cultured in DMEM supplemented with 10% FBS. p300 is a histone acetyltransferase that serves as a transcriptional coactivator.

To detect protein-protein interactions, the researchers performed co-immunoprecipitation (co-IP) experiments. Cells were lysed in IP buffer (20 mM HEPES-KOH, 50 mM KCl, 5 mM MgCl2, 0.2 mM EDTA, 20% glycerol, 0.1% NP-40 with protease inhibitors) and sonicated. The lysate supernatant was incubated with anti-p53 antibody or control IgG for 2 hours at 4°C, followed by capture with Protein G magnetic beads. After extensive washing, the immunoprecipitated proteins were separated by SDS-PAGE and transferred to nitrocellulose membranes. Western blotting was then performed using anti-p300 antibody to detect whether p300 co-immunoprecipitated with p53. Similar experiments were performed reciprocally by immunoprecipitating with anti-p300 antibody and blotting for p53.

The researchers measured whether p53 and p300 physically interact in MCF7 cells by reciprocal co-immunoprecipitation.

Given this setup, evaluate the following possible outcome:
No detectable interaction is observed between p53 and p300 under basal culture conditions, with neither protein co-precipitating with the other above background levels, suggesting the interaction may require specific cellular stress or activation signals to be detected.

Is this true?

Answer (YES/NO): NO